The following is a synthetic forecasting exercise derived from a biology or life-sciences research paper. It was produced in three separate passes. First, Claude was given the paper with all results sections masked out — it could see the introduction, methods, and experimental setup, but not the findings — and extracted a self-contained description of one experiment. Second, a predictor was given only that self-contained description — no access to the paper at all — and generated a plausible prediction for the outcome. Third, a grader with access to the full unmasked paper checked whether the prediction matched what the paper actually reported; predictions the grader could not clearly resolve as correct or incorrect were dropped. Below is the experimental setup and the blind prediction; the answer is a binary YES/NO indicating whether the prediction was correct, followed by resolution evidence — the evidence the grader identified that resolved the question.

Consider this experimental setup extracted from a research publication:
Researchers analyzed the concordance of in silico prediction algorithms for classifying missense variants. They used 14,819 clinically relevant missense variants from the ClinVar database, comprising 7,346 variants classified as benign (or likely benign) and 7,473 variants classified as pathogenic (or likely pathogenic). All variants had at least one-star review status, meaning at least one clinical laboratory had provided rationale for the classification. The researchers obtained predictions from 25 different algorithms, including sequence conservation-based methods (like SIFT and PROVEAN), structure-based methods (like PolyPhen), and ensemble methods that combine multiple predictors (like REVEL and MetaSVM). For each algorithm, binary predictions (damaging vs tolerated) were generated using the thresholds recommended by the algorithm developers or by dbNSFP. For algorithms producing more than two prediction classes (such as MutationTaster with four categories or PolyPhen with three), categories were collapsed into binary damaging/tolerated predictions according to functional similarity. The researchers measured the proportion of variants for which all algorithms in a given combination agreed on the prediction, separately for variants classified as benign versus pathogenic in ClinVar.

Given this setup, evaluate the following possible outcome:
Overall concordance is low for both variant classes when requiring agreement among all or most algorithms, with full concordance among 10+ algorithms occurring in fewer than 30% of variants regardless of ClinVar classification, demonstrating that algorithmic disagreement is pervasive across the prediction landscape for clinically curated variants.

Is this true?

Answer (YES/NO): YES